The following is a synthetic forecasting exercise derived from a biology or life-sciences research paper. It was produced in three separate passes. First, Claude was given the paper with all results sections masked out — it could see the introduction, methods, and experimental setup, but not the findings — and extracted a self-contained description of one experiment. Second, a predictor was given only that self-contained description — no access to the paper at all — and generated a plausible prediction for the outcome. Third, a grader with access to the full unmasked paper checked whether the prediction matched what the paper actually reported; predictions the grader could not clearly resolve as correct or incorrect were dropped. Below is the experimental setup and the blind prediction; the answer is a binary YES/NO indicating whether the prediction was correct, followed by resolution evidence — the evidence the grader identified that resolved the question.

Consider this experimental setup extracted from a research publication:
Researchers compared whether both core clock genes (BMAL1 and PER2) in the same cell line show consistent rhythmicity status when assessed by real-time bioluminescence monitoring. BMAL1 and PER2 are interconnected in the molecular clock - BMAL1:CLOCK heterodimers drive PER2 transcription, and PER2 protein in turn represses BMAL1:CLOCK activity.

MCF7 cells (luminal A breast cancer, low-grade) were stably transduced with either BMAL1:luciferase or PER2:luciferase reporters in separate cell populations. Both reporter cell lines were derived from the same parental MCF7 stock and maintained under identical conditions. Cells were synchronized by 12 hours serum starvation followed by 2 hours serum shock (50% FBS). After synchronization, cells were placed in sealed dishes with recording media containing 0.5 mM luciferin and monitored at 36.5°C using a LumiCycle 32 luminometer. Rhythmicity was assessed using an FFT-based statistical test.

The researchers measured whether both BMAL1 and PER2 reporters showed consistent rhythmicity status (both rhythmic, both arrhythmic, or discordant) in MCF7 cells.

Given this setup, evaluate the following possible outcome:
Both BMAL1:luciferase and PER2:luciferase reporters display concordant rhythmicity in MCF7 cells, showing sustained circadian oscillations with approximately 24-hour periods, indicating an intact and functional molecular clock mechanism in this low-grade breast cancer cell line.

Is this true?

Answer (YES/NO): YES